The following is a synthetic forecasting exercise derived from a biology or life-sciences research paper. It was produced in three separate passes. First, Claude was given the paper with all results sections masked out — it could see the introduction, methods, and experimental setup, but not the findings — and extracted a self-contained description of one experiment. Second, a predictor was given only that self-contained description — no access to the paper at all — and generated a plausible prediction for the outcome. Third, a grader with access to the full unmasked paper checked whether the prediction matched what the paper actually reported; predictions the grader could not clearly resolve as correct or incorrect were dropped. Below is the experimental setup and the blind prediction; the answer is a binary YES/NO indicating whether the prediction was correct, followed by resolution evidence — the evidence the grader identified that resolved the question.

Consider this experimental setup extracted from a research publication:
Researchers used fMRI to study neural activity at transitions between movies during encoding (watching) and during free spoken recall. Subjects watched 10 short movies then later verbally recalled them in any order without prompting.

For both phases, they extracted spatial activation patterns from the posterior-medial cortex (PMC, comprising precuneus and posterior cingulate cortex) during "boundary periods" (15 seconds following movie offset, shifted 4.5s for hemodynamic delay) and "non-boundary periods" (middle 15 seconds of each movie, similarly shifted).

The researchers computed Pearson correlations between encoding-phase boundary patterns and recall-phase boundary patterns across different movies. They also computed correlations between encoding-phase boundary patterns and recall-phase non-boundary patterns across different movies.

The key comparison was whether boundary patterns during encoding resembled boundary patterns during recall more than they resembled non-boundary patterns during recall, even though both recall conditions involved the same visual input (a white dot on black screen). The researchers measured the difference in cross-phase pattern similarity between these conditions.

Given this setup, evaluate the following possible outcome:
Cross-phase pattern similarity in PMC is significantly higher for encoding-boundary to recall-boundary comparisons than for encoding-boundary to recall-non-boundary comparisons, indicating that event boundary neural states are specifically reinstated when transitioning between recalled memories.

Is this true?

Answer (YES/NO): YES